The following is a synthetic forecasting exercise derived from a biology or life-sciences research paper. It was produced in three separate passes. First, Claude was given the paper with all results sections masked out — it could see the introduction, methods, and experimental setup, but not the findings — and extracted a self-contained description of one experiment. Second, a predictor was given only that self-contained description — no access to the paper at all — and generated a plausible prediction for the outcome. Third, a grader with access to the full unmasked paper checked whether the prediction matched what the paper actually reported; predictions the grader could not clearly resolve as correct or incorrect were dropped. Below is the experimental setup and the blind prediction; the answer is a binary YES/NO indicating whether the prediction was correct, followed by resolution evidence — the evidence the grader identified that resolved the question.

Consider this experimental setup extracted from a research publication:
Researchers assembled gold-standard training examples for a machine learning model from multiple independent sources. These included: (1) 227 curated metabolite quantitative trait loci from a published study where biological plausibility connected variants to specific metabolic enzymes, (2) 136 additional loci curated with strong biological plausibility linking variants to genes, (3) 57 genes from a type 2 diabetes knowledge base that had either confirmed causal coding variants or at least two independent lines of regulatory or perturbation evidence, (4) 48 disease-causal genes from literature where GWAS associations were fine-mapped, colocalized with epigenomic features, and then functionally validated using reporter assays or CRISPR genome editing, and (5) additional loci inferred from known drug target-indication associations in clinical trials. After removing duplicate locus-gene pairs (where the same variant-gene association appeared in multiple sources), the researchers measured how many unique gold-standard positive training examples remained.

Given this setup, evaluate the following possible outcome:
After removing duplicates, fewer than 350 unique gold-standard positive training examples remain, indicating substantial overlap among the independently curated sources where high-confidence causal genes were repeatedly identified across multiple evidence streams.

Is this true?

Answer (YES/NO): NO